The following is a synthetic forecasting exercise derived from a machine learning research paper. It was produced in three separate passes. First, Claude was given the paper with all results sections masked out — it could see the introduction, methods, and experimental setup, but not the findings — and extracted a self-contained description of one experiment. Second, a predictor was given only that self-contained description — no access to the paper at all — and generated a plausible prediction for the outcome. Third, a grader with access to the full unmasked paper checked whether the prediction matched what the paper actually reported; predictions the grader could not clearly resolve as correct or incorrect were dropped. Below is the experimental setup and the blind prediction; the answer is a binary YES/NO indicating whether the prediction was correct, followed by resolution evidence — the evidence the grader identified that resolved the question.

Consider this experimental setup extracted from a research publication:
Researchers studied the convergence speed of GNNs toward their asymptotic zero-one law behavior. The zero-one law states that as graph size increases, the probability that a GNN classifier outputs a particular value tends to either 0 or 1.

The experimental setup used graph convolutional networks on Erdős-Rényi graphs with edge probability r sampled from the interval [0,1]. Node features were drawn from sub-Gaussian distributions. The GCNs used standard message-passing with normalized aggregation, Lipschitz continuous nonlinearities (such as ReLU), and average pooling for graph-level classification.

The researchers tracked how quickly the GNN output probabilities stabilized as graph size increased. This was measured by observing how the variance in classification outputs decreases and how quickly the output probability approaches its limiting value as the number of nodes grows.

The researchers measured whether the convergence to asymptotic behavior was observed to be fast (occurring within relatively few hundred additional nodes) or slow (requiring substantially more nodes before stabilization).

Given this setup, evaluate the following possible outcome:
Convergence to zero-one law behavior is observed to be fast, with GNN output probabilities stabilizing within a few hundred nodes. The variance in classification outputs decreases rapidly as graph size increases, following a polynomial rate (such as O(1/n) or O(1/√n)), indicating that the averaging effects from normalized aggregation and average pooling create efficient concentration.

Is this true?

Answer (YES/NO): NO